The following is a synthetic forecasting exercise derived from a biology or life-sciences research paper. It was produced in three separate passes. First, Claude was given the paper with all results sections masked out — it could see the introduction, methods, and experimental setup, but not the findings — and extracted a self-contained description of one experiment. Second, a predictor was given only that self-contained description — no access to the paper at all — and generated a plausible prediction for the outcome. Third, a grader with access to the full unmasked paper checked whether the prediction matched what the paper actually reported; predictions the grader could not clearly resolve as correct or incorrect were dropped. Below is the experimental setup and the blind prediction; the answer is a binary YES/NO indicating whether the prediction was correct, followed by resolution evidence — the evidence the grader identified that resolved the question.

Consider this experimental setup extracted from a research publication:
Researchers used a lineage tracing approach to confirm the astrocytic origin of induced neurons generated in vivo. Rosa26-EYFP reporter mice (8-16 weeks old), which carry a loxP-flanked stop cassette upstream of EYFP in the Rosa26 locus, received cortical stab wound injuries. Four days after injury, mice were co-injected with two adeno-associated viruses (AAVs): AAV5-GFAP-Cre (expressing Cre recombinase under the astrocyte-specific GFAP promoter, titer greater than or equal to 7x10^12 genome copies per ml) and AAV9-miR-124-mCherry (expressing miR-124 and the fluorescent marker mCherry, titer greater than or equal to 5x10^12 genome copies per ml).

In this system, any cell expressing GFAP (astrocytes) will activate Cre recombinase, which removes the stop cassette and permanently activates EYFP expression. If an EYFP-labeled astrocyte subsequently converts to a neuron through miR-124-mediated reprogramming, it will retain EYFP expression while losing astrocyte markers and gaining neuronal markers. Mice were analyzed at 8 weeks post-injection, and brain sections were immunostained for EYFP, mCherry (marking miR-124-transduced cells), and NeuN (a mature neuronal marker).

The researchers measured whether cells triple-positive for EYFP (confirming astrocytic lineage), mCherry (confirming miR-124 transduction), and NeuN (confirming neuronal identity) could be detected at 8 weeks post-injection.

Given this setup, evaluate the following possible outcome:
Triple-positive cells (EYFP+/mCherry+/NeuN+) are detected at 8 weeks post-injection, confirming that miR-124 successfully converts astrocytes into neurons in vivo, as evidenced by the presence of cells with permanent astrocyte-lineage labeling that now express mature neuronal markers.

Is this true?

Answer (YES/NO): NO